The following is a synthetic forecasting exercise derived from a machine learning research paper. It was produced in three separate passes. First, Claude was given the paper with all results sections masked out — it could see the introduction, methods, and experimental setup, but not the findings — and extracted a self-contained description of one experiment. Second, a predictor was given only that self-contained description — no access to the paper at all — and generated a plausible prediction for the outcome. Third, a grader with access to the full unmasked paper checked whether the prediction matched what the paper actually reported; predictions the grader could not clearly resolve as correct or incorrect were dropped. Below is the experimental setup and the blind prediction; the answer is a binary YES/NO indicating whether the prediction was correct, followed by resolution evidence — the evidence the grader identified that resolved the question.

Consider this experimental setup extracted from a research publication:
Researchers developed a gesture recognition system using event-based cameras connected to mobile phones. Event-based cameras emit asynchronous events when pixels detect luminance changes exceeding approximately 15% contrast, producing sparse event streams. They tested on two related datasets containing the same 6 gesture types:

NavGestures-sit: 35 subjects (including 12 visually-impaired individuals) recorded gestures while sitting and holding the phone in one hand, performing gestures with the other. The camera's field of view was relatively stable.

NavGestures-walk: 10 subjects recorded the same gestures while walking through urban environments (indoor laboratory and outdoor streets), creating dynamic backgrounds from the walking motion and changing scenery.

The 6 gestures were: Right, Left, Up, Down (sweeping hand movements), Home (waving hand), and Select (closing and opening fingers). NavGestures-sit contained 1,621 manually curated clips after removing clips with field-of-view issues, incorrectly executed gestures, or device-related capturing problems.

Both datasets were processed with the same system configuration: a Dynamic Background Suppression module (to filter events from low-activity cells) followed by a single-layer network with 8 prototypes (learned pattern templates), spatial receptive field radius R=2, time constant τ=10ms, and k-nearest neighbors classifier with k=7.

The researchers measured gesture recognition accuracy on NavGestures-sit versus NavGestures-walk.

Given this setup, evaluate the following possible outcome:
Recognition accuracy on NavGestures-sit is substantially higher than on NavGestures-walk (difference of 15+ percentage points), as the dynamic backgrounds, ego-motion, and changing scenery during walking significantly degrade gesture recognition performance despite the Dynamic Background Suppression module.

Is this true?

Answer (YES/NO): NO